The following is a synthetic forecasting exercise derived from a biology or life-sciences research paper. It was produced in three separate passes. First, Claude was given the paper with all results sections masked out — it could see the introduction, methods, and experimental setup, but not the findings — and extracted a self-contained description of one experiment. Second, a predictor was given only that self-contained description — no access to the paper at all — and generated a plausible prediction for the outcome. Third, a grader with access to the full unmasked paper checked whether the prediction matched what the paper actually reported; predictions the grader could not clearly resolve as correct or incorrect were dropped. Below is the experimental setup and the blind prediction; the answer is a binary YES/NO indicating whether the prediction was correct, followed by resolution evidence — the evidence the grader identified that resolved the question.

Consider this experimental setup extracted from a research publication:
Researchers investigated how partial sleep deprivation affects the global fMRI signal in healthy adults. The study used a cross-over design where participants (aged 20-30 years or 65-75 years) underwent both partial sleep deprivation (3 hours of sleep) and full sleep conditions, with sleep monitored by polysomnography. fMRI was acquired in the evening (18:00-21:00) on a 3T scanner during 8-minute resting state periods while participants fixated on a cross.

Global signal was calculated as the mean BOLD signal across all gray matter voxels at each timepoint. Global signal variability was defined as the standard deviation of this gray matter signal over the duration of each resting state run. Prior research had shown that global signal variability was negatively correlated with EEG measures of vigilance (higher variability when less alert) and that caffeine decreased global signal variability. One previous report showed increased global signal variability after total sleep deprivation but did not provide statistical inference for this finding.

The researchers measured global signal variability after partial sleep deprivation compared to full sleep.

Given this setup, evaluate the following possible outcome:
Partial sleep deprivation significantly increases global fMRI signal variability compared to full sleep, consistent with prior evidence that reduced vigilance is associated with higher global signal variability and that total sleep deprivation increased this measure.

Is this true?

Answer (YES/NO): YES